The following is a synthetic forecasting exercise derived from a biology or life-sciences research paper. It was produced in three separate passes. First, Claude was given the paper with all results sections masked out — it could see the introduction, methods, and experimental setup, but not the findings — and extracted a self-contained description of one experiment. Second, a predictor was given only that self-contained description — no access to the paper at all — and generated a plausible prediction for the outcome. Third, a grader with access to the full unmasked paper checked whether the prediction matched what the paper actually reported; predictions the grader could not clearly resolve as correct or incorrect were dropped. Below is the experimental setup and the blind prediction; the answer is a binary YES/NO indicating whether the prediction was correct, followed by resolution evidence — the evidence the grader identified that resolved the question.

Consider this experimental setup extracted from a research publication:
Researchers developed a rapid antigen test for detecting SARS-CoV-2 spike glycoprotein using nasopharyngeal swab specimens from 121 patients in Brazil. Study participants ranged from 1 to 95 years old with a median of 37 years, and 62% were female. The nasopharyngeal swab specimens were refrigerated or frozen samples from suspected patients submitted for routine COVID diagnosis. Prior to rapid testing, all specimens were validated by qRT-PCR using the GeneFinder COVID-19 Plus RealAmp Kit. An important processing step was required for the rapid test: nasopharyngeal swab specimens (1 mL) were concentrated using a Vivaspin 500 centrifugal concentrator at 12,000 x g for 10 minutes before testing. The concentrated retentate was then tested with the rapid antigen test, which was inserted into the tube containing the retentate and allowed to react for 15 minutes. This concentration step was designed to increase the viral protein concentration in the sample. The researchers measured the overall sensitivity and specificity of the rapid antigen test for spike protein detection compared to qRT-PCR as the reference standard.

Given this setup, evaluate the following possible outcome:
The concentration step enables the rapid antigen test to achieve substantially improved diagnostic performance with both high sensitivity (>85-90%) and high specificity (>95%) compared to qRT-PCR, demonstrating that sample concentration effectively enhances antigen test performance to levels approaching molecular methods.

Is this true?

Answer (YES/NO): NO